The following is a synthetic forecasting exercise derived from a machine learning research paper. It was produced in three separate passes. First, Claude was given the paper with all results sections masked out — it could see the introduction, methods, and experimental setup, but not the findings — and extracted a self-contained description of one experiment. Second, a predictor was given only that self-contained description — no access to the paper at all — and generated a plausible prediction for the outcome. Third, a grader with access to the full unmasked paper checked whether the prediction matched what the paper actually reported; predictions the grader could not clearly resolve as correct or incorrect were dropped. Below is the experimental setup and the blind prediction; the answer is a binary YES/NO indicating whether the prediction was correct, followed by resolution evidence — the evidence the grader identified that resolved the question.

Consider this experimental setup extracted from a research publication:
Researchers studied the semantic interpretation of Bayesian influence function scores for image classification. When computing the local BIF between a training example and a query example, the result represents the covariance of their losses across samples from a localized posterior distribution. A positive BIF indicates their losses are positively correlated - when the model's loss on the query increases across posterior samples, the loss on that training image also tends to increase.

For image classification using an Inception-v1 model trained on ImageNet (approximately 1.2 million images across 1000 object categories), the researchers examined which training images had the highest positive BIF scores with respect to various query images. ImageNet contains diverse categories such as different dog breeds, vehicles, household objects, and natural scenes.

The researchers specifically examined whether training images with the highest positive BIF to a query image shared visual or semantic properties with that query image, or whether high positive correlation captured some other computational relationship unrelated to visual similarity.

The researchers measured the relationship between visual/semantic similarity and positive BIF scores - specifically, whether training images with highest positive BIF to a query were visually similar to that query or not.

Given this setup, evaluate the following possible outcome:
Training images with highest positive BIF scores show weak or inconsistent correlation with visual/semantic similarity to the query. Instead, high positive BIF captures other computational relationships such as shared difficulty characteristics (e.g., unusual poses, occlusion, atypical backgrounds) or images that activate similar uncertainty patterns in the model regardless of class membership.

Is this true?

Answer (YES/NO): NO